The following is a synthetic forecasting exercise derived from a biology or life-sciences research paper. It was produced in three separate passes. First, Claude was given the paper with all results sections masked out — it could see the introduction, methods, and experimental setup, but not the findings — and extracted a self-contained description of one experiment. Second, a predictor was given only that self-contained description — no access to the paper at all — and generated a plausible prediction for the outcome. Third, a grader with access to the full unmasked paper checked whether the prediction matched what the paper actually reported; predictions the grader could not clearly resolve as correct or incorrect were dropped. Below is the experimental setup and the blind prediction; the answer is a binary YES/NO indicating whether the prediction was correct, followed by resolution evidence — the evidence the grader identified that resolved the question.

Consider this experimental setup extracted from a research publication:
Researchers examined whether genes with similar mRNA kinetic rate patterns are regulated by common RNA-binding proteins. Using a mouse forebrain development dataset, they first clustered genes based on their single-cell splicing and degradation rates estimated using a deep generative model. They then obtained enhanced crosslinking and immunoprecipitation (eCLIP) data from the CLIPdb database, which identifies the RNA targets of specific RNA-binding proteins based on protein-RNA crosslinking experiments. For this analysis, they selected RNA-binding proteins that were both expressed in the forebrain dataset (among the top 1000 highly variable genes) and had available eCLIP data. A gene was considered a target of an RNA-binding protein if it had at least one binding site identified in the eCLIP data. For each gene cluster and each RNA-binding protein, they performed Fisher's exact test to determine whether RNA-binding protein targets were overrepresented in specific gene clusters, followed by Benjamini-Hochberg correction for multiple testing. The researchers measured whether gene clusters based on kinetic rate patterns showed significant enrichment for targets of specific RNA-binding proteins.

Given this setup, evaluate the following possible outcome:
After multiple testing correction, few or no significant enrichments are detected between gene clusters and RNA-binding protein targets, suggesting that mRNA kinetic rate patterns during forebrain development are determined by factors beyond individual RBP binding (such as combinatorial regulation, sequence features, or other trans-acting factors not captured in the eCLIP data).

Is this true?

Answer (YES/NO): NO